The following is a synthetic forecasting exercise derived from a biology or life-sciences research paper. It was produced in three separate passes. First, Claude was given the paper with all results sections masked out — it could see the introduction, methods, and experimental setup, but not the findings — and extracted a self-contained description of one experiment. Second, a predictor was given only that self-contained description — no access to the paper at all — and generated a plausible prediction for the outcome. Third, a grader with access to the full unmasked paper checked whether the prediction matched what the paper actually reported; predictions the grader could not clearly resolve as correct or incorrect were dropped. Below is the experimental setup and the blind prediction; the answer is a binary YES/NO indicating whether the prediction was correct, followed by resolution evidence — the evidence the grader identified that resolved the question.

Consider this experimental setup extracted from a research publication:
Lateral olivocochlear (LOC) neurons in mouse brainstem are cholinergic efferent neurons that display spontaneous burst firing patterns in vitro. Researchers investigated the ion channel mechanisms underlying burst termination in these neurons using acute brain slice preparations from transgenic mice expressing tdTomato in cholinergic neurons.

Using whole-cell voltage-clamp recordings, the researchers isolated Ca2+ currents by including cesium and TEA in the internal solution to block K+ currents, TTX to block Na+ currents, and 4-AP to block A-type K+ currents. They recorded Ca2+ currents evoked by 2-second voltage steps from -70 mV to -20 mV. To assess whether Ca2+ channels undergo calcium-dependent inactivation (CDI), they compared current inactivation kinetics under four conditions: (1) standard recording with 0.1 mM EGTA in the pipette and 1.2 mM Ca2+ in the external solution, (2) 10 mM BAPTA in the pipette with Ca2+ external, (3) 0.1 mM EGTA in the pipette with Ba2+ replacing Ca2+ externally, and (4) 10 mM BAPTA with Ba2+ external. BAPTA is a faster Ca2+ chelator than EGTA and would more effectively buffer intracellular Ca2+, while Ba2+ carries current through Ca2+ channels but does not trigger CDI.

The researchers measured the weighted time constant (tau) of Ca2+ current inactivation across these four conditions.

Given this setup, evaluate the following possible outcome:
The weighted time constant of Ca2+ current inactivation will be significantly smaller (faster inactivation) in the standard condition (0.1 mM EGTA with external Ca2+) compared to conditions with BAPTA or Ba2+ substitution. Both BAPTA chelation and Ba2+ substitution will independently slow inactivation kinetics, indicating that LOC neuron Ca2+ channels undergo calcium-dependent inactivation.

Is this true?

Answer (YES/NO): YES